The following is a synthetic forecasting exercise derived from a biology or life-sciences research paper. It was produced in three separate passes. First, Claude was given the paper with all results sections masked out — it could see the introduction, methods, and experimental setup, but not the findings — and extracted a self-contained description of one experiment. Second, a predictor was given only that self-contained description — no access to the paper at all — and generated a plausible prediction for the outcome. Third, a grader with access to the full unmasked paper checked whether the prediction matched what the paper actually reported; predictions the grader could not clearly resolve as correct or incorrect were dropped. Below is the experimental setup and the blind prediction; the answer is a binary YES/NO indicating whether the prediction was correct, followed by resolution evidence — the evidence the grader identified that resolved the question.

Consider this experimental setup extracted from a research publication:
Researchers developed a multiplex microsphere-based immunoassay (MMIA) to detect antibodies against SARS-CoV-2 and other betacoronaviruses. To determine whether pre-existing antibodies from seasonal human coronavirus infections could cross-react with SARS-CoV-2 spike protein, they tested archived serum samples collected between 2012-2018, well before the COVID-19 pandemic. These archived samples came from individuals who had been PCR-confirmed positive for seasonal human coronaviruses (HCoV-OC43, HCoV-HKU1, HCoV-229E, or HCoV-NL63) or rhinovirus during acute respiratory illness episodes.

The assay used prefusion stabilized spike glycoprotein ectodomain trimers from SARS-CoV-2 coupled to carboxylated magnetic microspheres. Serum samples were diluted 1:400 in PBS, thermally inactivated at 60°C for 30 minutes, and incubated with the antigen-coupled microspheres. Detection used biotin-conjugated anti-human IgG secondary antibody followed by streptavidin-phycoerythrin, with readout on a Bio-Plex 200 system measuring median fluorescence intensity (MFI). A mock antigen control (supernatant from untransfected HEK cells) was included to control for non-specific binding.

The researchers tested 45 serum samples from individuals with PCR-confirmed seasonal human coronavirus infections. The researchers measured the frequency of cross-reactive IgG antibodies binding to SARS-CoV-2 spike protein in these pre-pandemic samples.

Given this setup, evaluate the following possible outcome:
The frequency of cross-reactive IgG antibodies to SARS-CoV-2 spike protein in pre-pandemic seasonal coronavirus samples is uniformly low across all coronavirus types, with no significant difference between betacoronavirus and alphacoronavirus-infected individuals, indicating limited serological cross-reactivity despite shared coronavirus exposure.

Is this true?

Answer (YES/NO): NO